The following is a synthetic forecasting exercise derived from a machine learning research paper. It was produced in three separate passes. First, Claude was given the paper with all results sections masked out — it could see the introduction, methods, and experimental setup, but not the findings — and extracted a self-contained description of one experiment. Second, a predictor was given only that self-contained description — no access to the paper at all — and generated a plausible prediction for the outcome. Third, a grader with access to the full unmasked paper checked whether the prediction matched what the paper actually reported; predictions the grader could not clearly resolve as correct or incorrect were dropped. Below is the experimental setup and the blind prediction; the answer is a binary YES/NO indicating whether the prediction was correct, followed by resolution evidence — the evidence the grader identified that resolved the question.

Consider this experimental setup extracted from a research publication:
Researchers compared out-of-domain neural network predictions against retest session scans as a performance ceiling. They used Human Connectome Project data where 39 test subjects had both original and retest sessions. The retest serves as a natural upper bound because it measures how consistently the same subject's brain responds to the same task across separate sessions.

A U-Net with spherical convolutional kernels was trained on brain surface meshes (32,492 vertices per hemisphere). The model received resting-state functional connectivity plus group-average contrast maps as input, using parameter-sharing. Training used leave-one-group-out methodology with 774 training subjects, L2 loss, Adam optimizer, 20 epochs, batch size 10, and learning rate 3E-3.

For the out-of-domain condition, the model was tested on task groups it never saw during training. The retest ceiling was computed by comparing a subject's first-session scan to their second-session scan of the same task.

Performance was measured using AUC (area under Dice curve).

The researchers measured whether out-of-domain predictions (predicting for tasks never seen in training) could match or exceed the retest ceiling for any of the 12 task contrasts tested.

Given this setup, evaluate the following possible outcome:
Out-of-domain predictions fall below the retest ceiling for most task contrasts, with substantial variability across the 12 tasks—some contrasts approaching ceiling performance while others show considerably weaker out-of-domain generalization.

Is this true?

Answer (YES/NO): NO